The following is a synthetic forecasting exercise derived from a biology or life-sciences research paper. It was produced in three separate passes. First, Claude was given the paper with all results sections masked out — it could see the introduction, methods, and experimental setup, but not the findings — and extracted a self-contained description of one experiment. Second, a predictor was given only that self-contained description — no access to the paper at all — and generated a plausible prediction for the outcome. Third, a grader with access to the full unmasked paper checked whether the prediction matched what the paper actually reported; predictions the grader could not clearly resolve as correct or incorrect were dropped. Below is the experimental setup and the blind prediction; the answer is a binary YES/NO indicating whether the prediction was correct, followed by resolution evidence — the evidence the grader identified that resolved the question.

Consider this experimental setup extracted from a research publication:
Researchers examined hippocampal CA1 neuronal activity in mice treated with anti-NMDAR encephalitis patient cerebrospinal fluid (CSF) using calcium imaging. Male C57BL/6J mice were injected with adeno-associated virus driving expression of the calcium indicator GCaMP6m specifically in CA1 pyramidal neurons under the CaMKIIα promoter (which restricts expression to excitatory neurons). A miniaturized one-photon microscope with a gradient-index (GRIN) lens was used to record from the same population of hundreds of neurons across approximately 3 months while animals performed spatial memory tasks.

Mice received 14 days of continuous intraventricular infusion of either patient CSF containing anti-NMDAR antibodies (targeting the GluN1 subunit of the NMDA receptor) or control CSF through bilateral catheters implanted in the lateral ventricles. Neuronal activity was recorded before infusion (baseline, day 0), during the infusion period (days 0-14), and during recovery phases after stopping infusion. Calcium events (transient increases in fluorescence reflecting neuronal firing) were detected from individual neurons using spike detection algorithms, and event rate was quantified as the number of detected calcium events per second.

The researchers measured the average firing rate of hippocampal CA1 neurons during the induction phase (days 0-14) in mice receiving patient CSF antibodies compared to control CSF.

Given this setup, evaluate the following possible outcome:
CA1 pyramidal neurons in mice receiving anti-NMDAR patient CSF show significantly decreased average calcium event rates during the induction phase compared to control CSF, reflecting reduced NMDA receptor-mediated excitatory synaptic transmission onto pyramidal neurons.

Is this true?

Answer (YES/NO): NO